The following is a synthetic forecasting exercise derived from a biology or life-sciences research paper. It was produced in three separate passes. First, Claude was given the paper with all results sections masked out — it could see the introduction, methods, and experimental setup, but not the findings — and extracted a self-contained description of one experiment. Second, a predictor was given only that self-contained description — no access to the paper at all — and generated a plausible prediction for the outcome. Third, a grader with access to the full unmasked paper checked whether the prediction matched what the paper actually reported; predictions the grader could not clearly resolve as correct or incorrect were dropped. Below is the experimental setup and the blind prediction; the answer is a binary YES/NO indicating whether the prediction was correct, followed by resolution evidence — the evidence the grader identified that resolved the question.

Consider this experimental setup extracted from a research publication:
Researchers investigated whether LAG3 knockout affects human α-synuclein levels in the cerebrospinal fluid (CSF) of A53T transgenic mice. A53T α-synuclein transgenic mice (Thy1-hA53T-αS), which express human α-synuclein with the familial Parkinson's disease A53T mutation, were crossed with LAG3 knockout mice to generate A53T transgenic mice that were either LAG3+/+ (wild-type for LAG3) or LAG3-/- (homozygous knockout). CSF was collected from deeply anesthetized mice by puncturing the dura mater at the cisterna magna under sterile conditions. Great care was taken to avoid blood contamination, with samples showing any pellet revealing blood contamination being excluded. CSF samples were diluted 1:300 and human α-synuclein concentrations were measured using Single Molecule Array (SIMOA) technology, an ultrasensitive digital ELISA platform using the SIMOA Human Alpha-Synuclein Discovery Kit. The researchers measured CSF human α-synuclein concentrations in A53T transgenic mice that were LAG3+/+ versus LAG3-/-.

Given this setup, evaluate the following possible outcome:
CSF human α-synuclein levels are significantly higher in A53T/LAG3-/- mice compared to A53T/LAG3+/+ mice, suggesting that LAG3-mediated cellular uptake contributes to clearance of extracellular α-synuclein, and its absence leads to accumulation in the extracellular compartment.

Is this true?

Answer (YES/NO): NO